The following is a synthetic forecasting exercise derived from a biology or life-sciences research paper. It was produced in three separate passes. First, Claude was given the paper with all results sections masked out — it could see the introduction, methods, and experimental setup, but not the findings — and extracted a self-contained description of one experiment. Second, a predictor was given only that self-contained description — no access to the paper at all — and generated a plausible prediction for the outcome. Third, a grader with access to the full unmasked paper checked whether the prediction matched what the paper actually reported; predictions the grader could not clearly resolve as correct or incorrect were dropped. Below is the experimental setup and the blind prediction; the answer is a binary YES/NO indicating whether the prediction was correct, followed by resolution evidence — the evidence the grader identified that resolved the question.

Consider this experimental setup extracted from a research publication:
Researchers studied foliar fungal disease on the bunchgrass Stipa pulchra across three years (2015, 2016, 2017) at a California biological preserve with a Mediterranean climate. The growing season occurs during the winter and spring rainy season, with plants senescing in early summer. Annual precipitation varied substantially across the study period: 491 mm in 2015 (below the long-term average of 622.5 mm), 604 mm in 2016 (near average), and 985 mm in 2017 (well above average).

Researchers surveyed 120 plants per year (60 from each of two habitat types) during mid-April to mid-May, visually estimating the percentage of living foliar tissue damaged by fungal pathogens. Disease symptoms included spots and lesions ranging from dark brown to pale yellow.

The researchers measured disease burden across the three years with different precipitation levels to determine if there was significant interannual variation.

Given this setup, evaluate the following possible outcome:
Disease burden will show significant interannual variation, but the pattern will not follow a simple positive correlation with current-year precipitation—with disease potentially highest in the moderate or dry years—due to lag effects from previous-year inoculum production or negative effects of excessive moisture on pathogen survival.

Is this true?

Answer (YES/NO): NO